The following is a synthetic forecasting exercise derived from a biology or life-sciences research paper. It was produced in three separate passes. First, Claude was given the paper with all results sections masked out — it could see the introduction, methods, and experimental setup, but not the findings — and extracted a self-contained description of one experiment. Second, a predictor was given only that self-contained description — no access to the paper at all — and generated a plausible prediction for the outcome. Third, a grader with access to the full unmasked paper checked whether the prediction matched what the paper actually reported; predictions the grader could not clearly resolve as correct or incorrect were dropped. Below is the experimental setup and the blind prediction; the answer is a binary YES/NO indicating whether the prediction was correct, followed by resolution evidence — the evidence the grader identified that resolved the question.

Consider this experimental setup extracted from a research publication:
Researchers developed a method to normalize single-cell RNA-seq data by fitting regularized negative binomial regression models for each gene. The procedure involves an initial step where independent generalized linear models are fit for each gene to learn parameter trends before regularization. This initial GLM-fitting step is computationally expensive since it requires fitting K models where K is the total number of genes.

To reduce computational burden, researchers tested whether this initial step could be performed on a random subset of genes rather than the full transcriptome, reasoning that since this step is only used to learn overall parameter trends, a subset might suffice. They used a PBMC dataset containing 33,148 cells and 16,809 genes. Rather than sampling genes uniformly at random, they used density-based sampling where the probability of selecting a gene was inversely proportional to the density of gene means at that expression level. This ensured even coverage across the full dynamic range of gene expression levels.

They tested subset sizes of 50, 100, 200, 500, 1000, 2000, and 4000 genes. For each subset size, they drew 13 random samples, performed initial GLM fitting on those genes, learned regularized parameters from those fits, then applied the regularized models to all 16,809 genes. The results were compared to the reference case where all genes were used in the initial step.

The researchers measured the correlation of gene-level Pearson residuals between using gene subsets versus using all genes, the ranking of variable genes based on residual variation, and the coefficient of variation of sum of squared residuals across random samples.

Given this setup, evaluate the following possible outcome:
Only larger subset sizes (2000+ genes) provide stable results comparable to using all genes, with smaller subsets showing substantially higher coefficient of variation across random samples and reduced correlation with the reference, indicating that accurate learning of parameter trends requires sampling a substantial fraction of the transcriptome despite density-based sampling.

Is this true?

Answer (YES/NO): NO